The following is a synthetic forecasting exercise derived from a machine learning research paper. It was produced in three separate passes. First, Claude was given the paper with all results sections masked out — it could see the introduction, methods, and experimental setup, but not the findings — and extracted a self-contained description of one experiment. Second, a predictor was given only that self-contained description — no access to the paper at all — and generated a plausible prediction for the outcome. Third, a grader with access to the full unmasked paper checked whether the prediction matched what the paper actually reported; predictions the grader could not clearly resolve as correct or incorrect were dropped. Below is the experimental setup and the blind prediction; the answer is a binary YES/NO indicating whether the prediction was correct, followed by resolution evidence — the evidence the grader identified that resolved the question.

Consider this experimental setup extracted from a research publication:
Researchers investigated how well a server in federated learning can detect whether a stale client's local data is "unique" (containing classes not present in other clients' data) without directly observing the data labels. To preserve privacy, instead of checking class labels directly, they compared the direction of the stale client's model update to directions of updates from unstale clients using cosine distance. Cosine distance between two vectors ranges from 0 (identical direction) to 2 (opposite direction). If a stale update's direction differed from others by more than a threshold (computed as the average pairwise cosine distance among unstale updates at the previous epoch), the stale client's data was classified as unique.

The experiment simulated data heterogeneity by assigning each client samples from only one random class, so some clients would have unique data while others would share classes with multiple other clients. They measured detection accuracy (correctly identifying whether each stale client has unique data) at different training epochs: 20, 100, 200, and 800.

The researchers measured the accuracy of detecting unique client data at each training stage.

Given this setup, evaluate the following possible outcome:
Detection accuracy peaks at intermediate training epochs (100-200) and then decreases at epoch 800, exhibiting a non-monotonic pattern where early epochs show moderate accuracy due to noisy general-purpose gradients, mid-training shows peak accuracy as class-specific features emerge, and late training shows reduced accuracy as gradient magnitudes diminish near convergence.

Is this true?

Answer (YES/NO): NO